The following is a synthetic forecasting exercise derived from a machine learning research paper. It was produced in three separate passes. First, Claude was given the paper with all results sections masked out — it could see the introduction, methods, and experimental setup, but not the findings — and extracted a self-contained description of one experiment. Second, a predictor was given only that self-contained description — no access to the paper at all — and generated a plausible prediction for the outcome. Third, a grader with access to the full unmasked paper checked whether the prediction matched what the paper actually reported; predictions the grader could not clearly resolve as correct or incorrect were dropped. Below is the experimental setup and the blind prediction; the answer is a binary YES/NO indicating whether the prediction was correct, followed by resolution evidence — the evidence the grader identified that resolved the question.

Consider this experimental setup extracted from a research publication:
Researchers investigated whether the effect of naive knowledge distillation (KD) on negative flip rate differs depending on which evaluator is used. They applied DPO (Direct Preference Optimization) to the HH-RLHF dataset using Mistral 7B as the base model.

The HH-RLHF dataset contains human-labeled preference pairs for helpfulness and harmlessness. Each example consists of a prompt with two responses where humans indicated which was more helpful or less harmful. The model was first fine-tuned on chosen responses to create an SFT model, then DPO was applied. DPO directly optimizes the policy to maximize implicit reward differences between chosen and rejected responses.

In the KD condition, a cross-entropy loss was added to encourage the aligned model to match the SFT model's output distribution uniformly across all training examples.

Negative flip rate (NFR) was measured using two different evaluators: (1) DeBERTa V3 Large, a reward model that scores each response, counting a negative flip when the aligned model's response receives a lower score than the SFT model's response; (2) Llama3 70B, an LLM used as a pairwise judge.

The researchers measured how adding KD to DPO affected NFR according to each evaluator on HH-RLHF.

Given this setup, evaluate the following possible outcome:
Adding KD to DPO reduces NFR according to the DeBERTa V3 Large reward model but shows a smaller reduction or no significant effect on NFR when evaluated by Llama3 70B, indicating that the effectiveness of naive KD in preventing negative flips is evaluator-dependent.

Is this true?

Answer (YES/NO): NO